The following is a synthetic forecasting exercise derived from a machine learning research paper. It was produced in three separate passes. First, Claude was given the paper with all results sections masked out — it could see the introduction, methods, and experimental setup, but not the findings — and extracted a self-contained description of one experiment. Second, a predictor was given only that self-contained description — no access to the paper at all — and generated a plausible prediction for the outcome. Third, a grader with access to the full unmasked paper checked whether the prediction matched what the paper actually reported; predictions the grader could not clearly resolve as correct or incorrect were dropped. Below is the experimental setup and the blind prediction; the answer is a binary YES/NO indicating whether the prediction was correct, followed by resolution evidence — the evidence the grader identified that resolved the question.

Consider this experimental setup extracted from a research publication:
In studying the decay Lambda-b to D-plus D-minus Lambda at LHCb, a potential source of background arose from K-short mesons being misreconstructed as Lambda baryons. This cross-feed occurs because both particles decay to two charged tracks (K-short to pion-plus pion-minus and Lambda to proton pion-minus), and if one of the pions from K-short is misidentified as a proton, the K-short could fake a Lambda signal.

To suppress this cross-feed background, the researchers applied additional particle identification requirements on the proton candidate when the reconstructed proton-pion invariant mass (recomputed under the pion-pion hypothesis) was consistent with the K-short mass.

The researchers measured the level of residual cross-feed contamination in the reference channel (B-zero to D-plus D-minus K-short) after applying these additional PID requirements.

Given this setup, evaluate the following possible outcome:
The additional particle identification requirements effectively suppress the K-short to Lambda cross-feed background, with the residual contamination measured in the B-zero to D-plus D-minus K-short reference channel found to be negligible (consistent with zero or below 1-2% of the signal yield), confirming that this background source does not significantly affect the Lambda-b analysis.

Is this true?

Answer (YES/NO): YES